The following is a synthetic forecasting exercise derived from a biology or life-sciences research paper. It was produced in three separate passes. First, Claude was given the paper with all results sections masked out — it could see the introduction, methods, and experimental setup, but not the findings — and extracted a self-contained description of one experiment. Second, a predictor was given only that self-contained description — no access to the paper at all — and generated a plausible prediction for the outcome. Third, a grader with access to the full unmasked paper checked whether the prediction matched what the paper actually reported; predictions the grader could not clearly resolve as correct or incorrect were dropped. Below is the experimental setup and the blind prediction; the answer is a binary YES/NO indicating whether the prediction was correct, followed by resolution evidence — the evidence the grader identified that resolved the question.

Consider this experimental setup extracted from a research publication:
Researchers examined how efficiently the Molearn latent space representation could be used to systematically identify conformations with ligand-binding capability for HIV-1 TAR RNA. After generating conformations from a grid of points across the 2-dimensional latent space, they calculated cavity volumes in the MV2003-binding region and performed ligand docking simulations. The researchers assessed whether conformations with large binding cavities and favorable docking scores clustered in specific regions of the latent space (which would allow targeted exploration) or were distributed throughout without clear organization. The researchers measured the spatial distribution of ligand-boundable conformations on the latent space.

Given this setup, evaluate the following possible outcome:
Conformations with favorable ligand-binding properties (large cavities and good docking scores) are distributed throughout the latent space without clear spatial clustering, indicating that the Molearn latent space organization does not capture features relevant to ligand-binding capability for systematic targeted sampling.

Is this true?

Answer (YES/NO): YES